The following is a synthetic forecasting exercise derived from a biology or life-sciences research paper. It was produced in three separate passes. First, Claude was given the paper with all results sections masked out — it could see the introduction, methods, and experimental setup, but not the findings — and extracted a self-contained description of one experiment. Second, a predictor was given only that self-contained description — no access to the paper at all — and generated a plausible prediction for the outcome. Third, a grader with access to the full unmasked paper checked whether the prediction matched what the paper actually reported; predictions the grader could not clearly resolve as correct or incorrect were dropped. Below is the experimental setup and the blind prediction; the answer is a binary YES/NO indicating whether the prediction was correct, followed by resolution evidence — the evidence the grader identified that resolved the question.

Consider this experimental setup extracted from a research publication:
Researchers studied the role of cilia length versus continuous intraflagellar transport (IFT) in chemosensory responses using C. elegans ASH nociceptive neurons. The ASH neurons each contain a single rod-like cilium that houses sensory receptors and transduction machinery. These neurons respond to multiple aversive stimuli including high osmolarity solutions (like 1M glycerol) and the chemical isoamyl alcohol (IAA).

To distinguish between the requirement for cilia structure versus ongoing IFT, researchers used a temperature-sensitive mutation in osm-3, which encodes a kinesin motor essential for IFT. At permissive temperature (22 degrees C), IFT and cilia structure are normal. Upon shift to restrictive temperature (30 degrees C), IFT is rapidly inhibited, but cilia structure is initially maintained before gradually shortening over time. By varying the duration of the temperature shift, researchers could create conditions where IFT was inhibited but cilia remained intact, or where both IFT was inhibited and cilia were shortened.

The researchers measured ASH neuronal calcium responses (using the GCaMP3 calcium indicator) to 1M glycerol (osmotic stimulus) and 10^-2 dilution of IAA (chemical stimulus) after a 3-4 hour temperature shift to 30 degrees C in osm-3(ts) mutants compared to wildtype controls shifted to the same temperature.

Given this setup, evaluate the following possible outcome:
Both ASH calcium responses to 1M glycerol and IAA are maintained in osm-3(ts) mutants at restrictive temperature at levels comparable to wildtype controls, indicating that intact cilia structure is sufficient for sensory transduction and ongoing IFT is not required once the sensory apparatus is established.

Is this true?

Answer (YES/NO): NO